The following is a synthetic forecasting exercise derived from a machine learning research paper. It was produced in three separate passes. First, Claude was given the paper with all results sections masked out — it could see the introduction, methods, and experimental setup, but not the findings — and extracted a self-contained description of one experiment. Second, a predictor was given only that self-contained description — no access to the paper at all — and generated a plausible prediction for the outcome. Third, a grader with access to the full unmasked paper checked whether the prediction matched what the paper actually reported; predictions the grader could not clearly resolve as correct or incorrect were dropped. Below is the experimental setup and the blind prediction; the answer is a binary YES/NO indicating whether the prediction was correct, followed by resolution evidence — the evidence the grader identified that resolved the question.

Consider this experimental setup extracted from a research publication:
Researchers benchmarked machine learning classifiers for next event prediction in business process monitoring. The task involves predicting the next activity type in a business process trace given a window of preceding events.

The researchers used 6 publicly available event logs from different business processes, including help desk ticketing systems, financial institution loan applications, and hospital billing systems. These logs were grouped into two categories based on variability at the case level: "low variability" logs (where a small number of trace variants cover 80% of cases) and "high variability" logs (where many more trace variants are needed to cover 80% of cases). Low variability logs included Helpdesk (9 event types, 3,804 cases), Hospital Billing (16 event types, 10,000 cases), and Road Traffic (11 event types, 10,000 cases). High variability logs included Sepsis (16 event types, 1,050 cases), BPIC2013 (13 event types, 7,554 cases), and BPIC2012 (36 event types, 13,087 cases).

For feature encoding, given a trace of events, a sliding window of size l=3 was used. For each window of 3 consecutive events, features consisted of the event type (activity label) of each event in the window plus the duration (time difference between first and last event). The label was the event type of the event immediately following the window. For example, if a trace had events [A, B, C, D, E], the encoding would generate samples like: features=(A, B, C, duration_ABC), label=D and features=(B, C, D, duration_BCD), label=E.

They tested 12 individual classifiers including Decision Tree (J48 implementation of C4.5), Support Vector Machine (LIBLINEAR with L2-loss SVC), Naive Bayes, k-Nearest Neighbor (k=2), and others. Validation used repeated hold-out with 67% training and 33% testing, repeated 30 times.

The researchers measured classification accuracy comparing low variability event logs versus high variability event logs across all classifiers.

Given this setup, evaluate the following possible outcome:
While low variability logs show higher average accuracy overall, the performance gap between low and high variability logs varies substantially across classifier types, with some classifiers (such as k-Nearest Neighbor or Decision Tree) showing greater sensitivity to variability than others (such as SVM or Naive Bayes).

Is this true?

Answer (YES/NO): NO